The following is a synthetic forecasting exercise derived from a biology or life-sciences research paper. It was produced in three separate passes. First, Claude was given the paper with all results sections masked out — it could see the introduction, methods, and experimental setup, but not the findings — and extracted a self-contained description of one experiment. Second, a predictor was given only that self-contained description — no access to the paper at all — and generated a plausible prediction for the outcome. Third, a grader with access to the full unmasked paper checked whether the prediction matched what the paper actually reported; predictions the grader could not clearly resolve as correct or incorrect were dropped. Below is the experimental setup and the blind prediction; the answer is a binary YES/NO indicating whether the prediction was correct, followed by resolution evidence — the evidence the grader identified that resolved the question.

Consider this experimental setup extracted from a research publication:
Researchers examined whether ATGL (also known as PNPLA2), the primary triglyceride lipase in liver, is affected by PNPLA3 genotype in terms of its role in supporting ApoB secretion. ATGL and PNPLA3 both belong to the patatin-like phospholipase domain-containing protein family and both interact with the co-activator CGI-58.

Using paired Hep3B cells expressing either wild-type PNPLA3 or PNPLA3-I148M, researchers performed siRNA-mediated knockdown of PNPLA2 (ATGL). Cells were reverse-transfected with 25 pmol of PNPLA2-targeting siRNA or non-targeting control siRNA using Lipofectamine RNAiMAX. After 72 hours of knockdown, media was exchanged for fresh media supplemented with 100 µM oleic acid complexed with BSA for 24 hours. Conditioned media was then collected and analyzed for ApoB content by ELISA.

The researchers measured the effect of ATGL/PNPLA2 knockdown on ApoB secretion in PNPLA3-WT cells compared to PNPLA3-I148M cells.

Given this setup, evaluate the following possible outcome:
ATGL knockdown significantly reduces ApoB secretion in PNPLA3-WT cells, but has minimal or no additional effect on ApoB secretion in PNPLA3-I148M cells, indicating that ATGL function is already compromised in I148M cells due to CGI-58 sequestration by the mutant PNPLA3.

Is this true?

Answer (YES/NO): YES